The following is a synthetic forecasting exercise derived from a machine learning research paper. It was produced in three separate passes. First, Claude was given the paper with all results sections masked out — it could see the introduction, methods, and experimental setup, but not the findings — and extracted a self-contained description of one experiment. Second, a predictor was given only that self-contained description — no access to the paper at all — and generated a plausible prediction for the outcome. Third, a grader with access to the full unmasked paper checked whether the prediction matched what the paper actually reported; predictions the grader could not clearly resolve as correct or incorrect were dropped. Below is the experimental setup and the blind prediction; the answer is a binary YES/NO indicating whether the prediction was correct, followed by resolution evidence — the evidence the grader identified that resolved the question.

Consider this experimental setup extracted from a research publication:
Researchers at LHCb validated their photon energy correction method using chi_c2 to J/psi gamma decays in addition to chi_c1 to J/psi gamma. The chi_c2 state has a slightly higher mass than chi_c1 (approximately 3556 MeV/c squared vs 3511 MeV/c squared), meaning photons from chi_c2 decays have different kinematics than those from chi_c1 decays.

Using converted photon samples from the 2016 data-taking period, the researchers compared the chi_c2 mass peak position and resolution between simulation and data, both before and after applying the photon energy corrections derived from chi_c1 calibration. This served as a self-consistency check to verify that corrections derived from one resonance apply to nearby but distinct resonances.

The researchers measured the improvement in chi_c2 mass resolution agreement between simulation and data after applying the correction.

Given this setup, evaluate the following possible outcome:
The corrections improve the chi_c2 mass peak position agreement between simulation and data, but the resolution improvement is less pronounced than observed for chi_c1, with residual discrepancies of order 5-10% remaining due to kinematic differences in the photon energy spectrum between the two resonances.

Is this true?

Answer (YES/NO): NO